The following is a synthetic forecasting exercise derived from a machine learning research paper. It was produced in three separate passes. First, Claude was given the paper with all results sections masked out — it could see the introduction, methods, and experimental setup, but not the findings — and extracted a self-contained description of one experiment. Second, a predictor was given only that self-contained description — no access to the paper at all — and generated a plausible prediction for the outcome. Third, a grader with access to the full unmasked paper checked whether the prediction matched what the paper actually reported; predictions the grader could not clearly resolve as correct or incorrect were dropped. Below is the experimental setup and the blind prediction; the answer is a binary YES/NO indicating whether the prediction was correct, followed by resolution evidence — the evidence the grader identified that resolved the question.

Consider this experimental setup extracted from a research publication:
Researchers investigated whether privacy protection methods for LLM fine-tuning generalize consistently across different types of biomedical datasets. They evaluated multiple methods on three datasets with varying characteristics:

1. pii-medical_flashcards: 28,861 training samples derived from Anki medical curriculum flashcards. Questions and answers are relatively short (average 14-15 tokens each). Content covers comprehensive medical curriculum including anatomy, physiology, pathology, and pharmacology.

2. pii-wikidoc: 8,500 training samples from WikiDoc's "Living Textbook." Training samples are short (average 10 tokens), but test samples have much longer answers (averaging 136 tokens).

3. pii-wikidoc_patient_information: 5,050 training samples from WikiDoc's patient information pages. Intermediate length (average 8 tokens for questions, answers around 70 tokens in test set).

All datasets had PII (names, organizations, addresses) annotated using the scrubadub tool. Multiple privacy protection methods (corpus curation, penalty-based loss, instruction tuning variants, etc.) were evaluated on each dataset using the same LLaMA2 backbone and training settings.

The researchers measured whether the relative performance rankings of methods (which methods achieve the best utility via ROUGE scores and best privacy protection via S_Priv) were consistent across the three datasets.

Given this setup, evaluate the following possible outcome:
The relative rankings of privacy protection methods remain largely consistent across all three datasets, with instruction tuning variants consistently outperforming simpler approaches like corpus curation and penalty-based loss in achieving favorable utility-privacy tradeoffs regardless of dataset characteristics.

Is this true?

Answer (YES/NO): NO